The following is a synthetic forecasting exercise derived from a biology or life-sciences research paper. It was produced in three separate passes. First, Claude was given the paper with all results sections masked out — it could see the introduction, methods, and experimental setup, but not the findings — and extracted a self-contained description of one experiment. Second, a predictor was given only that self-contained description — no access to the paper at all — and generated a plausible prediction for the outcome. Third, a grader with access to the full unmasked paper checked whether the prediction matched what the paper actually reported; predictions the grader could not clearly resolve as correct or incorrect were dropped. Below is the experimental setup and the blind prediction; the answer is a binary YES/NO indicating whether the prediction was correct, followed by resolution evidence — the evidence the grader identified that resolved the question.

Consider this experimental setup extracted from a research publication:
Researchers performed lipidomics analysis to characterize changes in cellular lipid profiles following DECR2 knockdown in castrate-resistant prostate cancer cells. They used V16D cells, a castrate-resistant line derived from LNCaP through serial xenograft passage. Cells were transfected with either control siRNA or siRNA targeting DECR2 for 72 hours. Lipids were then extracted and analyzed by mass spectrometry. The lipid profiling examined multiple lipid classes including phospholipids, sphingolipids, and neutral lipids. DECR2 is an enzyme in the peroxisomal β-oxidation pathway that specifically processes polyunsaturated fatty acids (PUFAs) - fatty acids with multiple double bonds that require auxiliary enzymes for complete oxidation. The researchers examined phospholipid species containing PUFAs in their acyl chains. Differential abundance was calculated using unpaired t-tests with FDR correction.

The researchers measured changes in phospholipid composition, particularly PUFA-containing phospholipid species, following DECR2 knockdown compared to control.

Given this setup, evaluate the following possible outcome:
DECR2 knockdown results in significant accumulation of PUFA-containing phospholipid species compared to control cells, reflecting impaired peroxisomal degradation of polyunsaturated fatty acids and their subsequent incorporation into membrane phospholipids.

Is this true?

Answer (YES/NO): YES